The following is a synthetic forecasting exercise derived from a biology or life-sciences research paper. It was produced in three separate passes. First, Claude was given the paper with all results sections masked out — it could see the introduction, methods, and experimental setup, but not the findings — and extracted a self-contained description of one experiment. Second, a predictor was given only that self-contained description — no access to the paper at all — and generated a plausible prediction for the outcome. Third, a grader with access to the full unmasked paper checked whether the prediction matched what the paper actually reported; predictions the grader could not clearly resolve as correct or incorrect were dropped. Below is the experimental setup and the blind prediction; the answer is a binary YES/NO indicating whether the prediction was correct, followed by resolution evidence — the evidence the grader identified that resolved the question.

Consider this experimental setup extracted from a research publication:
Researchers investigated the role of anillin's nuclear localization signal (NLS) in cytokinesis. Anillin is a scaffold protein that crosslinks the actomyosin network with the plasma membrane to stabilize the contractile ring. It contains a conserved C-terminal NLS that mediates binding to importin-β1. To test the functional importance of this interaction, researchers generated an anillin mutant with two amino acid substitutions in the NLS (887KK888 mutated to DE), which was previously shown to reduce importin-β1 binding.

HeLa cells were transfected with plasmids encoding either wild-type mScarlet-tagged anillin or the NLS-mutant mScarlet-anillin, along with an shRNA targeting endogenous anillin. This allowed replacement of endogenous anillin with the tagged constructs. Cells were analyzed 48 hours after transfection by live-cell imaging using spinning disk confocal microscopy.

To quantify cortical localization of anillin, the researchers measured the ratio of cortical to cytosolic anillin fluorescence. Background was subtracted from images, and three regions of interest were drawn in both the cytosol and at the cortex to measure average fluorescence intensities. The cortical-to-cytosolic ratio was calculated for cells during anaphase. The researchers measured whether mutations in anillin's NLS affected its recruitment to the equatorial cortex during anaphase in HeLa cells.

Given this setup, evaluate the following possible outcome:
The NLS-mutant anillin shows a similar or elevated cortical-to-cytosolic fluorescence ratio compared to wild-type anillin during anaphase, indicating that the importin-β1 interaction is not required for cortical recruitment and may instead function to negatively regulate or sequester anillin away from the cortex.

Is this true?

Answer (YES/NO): NO